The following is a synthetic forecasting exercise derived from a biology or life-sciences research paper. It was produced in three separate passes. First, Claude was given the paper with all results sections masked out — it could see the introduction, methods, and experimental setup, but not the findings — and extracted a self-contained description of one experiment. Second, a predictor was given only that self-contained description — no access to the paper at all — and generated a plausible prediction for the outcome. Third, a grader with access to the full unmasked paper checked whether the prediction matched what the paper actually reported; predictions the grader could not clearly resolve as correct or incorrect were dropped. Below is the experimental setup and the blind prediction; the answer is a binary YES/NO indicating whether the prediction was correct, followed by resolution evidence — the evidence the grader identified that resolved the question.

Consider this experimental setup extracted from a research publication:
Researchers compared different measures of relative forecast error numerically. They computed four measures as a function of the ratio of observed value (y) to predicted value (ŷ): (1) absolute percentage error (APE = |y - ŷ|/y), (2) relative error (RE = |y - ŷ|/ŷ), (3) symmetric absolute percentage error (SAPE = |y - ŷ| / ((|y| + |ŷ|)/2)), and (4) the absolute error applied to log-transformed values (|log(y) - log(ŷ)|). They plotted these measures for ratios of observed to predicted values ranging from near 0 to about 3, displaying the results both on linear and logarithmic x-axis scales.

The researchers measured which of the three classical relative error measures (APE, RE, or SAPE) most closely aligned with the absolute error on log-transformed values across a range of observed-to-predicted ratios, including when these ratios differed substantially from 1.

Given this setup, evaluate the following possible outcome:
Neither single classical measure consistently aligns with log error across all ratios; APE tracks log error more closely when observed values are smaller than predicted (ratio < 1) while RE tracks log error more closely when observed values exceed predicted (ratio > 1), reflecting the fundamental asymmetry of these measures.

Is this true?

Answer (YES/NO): NO